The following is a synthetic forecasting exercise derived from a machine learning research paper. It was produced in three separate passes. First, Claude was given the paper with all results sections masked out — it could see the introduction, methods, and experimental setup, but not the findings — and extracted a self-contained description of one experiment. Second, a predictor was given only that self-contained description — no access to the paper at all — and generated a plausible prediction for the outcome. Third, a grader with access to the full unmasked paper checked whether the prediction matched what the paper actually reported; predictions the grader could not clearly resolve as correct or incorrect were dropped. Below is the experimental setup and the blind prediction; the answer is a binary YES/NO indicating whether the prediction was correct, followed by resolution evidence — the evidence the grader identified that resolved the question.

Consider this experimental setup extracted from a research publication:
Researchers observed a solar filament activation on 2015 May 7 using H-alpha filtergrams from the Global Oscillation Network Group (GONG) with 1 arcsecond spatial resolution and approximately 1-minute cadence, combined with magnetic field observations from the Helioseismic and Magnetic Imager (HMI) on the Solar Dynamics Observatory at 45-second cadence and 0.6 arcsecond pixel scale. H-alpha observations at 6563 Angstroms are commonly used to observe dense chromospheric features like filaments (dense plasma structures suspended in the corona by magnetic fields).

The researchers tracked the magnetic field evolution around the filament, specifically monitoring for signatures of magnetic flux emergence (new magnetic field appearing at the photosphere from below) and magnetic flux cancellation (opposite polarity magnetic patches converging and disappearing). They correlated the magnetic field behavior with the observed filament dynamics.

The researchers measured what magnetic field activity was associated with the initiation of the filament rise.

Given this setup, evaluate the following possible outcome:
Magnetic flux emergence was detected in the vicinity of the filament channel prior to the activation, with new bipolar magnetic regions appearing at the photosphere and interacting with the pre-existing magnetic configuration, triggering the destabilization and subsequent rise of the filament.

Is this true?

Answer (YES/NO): NO